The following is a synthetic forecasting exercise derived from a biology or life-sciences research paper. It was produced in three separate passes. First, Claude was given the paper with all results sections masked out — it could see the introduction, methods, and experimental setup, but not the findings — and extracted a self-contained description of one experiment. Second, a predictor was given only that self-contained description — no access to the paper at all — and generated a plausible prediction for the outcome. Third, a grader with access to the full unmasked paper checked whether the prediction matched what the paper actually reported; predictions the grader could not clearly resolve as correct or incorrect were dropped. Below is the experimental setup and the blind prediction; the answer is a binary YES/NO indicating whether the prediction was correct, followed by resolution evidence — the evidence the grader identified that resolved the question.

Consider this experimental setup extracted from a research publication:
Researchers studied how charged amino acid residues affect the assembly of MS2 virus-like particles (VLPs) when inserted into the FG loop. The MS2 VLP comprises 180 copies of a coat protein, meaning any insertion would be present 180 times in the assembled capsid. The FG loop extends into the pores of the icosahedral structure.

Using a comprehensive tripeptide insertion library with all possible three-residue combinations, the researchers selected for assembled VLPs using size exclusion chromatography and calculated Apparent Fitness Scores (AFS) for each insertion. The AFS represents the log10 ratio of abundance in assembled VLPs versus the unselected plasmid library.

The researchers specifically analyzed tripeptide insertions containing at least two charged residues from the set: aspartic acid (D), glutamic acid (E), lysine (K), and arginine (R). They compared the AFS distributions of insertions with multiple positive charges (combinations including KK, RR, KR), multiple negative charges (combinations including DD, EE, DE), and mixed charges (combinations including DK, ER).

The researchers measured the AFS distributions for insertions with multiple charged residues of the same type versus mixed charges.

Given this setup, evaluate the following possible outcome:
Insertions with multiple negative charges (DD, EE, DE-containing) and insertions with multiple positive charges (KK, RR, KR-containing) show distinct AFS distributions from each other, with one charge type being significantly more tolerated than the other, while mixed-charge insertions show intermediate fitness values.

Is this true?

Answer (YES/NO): NO